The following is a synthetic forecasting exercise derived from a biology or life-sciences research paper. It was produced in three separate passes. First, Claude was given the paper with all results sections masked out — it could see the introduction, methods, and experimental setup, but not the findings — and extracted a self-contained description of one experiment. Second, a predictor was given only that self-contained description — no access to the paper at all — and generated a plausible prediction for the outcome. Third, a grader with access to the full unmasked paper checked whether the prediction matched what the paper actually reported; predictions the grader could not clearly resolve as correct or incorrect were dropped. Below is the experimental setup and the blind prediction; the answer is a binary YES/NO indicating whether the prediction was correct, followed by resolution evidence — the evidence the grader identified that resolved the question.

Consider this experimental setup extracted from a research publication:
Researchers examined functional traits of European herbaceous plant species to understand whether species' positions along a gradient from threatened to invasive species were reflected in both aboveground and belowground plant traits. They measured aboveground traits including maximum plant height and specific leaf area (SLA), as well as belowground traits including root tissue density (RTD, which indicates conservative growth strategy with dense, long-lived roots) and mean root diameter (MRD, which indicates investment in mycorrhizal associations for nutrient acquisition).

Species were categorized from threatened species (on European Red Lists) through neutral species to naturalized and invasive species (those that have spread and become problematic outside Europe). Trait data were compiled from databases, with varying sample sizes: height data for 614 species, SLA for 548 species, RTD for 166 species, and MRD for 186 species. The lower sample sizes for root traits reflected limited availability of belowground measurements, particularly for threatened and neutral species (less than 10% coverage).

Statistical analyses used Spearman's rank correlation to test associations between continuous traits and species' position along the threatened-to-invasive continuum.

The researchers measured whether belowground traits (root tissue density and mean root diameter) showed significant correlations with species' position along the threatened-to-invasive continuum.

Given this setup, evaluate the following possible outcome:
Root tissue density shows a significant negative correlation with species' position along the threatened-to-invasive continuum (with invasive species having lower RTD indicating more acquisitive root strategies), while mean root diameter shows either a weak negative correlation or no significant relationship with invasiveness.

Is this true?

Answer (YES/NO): NO